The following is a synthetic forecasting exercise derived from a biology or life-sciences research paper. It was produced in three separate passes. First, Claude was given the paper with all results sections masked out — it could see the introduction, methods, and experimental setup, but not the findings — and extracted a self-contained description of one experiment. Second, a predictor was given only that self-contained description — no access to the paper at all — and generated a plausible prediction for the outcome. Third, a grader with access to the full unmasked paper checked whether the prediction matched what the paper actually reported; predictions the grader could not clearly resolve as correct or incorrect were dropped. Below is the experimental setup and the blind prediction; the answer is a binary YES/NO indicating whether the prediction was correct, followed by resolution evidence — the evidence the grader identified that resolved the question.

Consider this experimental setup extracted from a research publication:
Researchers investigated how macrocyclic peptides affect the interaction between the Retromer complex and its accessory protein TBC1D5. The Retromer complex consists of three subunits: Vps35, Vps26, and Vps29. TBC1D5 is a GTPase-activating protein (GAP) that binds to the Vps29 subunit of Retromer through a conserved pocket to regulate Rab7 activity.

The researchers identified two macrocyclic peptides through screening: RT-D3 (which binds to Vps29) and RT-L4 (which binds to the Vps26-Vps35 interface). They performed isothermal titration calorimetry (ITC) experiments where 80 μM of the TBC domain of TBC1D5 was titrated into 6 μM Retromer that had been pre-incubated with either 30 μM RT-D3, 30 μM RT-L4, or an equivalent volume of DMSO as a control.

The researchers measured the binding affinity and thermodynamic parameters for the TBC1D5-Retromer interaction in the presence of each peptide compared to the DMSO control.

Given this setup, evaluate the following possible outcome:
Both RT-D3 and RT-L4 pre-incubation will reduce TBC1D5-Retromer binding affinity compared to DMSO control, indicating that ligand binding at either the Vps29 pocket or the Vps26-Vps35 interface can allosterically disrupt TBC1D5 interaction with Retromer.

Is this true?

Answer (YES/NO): NO